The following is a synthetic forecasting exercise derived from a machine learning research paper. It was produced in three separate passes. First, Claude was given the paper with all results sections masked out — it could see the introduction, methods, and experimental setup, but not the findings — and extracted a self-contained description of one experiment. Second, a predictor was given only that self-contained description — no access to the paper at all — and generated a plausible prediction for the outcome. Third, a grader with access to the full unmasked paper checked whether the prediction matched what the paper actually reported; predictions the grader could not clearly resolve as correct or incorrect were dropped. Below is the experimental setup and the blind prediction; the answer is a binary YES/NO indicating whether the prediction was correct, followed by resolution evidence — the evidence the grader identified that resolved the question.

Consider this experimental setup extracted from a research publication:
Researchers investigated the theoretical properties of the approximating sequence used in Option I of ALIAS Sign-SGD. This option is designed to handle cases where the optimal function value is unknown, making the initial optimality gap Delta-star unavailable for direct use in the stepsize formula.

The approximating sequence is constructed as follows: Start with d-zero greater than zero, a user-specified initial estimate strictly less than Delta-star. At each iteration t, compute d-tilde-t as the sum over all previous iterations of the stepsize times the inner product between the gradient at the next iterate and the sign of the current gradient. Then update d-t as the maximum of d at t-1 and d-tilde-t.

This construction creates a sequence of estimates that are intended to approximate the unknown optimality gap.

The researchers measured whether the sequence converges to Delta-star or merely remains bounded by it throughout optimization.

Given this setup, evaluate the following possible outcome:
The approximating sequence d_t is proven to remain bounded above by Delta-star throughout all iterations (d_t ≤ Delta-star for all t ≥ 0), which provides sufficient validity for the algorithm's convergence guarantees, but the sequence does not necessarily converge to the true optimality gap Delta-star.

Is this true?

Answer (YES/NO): YES